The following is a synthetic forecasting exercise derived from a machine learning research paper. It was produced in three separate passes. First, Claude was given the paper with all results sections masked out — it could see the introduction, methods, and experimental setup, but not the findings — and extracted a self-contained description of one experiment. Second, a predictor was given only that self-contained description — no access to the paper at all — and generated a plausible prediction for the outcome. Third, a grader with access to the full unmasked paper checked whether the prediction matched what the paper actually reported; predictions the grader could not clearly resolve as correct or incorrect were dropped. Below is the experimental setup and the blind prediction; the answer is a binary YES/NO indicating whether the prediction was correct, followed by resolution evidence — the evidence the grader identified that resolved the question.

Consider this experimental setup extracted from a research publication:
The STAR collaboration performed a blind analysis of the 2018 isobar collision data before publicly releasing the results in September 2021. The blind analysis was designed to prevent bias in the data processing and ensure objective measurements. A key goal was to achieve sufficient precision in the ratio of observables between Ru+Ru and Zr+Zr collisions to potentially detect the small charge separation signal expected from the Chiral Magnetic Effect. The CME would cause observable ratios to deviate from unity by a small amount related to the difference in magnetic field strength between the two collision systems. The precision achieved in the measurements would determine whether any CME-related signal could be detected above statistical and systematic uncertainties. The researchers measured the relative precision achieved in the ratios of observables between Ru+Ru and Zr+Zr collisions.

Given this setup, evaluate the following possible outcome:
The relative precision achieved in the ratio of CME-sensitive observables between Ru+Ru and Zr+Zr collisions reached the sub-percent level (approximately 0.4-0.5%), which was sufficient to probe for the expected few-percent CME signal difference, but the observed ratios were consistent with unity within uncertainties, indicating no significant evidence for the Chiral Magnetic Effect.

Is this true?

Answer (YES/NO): NO